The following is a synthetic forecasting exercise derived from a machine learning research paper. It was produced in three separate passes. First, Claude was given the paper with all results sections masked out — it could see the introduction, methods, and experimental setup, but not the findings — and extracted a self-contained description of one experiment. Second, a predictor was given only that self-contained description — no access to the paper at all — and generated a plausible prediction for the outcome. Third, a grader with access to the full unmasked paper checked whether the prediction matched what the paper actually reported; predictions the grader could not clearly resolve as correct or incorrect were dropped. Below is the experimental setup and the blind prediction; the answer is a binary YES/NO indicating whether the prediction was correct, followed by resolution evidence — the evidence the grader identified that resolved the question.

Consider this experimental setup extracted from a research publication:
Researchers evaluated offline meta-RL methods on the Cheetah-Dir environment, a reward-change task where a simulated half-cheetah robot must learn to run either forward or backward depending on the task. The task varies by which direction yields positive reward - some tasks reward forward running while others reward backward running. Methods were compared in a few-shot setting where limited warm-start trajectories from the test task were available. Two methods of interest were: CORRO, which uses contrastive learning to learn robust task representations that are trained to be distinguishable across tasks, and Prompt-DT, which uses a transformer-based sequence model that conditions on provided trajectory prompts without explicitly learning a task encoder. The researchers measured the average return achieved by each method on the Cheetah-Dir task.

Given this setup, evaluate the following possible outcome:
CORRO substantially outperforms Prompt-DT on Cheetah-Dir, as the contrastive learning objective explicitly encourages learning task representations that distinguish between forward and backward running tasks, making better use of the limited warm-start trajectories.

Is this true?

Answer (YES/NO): NO